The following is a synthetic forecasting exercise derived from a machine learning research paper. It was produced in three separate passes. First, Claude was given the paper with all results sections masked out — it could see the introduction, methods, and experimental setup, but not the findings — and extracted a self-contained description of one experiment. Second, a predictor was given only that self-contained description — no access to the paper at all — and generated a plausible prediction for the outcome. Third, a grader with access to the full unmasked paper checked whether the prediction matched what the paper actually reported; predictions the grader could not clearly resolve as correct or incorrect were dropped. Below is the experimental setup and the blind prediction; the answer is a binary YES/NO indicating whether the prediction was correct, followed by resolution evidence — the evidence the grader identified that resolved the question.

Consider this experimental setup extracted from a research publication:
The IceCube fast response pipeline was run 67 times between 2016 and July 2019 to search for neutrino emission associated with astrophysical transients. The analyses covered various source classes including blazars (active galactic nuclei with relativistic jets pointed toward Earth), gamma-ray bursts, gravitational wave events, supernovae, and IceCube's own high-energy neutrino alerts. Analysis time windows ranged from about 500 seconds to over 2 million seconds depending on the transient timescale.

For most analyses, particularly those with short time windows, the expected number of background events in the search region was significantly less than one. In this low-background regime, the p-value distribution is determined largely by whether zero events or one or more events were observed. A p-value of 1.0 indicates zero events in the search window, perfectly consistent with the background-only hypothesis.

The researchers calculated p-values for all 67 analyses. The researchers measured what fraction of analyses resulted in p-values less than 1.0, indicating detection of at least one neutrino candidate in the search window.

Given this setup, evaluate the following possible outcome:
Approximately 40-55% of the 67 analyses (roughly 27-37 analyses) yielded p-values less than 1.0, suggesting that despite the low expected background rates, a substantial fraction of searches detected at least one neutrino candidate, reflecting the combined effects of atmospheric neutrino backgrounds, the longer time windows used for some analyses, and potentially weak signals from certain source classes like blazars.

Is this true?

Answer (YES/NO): NO